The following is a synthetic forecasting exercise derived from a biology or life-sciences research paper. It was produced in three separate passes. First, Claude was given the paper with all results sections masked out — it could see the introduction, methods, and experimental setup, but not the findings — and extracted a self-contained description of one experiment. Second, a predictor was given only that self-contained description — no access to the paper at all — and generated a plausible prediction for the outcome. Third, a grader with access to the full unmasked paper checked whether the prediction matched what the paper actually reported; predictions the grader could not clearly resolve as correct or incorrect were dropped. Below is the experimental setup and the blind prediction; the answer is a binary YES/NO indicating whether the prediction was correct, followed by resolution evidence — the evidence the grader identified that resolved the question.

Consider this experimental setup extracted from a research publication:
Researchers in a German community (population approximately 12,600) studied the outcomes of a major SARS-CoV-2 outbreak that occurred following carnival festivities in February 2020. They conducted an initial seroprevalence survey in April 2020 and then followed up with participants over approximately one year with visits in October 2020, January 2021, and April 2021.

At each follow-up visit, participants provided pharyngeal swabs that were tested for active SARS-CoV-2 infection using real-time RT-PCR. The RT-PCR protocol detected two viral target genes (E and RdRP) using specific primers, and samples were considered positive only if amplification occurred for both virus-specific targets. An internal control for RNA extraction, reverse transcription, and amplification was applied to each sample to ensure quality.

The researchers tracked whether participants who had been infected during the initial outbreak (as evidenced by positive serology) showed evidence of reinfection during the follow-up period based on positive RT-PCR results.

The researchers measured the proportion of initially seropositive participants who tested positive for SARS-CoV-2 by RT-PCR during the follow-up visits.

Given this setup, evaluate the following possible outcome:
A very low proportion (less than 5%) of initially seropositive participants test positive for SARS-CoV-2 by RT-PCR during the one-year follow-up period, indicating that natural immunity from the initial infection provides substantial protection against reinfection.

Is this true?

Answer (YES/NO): YES